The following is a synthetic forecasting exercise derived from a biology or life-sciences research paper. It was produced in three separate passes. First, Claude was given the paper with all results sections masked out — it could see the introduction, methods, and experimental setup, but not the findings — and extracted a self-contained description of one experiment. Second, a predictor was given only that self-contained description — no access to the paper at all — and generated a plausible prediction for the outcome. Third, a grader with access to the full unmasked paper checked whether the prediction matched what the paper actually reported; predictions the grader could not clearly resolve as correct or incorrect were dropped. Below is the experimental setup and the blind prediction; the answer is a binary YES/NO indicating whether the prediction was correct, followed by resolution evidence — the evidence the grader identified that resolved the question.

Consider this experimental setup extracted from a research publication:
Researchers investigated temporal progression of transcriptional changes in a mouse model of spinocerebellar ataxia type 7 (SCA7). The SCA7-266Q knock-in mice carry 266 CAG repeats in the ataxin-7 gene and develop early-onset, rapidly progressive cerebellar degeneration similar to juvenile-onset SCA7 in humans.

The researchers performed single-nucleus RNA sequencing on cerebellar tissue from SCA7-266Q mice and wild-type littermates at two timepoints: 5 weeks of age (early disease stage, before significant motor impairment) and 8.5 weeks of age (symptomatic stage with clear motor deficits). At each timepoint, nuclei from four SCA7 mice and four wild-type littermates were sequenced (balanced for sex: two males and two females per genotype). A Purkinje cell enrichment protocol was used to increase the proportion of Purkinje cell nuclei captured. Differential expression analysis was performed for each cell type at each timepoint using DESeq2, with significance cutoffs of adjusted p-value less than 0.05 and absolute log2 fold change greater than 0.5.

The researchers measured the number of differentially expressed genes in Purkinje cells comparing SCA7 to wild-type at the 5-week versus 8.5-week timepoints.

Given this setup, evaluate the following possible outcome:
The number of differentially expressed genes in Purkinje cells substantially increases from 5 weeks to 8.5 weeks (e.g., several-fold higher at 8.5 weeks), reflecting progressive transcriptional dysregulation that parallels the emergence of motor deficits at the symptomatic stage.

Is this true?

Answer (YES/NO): YES